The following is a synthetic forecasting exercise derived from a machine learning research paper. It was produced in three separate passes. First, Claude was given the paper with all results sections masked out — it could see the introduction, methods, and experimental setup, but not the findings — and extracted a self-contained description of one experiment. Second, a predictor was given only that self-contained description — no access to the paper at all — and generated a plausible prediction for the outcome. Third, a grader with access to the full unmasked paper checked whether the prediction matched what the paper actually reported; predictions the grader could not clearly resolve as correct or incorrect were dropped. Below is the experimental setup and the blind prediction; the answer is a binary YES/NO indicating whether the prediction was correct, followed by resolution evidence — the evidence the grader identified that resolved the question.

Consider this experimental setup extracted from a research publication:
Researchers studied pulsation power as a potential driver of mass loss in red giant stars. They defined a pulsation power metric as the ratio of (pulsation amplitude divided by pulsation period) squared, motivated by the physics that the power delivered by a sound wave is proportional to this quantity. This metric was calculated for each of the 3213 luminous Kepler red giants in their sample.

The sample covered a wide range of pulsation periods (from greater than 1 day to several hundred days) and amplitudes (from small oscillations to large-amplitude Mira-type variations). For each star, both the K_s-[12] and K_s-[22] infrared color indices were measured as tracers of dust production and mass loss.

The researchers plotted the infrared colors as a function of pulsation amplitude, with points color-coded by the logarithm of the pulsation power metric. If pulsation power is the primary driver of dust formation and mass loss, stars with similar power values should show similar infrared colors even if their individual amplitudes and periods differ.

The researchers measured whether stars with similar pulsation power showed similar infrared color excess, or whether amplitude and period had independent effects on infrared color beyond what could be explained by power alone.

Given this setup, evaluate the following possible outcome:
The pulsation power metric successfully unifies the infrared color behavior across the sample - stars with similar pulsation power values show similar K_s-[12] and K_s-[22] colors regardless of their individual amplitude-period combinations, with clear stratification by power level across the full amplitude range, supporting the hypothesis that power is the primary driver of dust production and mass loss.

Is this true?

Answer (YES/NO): NO